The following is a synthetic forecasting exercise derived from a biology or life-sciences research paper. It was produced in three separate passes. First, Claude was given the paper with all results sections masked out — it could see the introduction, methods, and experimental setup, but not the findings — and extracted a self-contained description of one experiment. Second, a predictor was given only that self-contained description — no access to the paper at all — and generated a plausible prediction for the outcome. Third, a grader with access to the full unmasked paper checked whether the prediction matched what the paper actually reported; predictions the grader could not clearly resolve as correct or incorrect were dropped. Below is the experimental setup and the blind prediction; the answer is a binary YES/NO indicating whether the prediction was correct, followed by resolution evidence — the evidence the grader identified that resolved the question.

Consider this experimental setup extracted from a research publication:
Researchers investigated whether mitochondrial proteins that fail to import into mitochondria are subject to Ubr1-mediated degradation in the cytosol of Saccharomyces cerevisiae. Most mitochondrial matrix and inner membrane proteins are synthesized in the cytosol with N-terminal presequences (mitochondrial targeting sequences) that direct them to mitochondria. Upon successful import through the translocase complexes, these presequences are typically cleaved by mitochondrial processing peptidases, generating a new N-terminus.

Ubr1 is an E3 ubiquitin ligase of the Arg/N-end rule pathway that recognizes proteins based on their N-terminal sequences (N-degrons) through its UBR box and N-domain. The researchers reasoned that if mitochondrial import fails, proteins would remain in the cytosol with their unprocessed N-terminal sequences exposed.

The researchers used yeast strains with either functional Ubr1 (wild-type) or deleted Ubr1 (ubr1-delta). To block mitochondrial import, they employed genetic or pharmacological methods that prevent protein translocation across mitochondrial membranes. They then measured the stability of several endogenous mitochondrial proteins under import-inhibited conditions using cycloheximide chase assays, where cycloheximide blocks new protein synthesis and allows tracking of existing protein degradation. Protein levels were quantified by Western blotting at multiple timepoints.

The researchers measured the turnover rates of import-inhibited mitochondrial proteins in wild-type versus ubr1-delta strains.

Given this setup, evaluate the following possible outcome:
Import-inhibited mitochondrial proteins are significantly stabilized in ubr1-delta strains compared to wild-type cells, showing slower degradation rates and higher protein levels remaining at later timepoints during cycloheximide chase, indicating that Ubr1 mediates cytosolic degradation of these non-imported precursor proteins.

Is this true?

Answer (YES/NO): YES